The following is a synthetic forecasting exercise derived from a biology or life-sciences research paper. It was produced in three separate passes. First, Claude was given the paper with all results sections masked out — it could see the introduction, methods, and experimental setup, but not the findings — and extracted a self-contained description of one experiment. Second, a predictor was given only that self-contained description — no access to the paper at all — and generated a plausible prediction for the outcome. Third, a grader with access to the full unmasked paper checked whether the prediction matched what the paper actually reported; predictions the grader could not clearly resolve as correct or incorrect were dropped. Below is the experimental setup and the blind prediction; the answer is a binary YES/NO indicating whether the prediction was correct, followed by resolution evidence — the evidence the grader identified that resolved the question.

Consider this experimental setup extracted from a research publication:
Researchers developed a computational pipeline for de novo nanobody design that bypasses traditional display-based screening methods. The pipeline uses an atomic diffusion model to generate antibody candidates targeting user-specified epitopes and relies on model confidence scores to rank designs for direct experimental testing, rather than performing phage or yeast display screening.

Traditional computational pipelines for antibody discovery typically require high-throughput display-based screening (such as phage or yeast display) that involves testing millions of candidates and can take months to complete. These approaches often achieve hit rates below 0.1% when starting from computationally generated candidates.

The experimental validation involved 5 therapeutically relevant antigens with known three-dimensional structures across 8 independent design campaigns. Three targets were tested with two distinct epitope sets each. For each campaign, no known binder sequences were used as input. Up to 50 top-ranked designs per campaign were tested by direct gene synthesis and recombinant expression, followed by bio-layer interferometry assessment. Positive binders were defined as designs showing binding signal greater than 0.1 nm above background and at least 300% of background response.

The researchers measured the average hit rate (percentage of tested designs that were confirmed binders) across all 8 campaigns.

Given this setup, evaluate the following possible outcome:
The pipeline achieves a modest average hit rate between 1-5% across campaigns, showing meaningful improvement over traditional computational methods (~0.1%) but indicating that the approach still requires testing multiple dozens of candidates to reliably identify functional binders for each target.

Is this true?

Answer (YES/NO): NO